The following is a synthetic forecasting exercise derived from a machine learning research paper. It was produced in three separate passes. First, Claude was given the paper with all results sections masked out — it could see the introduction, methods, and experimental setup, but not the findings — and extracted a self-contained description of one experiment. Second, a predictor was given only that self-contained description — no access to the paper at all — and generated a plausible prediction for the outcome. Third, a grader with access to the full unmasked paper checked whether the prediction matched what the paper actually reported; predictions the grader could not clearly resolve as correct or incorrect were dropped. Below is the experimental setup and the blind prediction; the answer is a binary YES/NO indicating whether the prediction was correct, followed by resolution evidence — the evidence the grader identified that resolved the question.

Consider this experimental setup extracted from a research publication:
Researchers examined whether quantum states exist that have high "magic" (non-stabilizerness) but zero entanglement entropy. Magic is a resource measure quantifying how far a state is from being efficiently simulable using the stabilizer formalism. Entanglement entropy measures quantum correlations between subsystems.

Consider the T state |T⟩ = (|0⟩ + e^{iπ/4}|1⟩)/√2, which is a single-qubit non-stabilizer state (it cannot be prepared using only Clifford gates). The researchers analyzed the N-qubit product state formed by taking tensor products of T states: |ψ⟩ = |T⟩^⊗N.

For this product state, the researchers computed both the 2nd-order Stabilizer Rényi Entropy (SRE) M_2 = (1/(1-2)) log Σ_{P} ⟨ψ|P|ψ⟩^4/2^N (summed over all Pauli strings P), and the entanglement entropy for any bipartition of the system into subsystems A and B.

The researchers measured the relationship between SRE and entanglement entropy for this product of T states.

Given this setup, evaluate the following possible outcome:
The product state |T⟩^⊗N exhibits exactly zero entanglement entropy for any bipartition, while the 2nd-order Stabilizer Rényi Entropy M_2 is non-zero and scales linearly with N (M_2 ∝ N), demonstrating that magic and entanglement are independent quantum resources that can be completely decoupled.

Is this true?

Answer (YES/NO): YES